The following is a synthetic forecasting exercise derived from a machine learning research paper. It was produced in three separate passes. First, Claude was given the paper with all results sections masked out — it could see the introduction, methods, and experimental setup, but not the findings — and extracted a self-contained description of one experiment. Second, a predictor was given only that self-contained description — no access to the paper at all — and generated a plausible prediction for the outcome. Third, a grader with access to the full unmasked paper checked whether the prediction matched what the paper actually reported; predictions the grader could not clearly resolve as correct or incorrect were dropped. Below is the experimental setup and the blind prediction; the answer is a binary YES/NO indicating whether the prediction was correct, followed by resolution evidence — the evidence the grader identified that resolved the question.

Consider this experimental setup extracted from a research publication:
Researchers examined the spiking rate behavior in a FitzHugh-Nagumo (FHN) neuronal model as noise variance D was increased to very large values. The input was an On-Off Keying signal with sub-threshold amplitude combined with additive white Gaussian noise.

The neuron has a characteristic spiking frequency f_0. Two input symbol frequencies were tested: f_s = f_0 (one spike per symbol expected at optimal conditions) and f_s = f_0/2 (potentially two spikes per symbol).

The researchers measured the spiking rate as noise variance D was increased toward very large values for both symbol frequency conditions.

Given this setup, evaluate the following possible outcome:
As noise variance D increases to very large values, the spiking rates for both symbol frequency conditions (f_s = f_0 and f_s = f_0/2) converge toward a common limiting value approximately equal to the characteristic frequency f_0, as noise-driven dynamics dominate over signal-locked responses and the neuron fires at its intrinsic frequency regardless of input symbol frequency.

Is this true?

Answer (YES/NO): NO